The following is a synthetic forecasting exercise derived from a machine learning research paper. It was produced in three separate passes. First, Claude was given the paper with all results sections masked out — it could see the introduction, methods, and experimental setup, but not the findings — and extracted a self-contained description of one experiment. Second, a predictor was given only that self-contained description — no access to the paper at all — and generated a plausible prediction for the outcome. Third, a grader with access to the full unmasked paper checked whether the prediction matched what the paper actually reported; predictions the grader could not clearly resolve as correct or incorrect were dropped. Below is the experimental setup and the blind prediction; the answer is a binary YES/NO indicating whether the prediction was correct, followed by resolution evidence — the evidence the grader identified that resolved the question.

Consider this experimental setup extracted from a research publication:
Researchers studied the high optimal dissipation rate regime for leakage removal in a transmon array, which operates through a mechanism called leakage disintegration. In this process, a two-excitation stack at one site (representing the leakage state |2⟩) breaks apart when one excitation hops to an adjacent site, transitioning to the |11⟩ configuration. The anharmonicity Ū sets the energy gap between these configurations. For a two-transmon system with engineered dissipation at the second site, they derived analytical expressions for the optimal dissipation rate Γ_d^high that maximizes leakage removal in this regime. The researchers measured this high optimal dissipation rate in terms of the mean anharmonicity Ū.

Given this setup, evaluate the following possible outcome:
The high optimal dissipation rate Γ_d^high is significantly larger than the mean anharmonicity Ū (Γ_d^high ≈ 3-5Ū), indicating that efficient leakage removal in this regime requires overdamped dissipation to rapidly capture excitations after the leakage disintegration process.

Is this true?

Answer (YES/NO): NO